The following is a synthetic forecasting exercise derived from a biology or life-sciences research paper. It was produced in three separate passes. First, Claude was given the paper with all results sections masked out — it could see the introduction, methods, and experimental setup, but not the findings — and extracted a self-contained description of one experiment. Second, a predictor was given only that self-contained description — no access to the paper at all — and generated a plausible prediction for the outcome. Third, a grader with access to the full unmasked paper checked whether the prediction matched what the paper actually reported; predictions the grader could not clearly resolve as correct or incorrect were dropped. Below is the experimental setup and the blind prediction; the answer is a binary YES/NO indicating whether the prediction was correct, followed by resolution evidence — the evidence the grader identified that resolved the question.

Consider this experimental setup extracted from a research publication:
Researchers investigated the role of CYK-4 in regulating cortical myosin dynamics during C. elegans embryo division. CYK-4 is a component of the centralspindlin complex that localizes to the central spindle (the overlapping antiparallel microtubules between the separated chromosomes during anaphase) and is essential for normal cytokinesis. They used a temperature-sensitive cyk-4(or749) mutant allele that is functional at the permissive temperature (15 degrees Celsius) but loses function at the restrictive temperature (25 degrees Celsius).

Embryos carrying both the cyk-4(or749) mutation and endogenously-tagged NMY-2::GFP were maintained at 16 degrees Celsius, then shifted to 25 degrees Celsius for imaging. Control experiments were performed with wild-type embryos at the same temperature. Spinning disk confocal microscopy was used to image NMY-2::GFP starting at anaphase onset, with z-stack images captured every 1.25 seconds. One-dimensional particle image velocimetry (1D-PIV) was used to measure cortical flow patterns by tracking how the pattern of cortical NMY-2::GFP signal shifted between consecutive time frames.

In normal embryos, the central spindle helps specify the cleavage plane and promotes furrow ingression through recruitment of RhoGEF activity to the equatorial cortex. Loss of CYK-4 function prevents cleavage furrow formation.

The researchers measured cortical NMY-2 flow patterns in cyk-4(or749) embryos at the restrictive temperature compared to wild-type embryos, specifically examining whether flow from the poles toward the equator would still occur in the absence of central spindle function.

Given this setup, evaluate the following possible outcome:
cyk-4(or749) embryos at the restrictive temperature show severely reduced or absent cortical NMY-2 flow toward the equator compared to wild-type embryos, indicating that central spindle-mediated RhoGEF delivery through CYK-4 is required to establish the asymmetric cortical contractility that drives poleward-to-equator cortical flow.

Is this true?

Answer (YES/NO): NO